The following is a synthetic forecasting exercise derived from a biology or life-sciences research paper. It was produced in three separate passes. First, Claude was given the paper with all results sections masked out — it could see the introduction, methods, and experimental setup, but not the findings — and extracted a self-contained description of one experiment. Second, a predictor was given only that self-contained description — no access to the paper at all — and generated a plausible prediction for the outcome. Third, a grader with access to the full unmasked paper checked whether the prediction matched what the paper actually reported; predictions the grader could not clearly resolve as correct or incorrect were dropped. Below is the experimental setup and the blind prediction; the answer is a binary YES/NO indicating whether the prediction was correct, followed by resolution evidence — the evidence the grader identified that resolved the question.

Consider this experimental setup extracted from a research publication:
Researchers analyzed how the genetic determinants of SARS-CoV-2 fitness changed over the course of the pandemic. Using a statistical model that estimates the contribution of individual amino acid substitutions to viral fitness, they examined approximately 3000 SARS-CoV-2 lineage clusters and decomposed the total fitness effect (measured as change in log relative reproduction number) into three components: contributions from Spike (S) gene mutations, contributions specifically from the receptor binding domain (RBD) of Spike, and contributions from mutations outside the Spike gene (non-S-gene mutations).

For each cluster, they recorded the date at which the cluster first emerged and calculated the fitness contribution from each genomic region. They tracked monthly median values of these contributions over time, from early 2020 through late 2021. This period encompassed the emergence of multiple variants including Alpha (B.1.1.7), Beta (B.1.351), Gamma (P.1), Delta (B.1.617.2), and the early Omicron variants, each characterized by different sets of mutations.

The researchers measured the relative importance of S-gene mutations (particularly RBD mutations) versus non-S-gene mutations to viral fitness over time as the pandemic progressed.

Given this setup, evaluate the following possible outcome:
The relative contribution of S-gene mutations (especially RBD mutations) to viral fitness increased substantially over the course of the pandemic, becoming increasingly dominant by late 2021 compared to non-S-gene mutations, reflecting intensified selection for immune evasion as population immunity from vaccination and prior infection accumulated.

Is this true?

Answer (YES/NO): YES